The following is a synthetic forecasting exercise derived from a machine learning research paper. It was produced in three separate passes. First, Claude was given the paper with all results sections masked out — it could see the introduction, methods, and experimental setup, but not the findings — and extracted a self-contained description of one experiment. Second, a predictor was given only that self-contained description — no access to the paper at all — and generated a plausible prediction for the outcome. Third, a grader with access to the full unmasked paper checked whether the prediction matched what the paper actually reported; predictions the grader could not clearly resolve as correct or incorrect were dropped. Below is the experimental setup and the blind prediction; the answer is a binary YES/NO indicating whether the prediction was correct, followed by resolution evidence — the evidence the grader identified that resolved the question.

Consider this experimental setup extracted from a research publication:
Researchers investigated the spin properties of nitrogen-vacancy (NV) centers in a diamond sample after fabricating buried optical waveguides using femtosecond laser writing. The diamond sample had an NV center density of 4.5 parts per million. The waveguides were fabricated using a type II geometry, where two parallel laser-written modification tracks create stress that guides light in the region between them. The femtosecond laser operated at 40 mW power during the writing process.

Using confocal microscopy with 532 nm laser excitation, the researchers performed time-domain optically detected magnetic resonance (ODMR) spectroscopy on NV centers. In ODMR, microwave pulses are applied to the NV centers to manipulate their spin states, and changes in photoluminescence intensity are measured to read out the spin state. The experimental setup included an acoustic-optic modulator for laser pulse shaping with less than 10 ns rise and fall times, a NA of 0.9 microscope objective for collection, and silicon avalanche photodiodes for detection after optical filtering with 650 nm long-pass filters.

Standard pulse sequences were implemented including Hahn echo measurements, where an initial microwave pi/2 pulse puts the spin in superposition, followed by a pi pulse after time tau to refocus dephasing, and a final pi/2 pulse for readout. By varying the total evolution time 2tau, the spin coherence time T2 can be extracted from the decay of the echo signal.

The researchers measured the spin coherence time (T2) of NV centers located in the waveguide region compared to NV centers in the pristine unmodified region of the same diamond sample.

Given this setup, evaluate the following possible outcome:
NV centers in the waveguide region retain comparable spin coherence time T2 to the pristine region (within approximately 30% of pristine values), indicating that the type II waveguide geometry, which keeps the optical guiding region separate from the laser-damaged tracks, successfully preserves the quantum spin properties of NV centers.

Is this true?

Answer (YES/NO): YES